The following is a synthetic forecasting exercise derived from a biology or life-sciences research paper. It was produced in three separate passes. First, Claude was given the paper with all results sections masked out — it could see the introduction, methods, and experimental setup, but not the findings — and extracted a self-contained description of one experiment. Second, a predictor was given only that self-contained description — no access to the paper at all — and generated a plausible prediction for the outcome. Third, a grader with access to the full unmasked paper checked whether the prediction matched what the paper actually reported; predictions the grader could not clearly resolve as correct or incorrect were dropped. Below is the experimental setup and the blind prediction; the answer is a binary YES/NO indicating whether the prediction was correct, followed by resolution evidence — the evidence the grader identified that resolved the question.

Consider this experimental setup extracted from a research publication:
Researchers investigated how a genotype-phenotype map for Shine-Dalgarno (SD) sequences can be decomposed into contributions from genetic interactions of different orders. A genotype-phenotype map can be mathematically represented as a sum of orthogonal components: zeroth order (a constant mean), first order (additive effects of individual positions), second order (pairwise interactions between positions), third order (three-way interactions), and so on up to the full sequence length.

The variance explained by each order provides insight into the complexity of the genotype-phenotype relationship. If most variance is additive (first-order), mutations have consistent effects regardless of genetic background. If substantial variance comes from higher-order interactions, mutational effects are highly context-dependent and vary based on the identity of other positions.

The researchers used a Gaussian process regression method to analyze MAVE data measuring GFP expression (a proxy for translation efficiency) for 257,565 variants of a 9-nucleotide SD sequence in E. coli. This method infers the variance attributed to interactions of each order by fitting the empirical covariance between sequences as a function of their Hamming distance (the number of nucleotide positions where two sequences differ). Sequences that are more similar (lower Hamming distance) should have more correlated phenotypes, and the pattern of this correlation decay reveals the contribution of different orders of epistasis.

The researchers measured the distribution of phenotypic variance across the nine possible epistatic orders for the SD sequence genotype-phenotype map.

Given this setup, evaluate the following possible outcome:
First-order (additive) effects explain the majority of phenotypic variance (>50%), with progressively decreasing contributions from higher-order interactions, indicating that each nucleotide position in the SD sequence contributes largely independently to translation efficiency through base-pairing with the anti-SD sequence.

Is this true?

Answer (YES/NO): NO